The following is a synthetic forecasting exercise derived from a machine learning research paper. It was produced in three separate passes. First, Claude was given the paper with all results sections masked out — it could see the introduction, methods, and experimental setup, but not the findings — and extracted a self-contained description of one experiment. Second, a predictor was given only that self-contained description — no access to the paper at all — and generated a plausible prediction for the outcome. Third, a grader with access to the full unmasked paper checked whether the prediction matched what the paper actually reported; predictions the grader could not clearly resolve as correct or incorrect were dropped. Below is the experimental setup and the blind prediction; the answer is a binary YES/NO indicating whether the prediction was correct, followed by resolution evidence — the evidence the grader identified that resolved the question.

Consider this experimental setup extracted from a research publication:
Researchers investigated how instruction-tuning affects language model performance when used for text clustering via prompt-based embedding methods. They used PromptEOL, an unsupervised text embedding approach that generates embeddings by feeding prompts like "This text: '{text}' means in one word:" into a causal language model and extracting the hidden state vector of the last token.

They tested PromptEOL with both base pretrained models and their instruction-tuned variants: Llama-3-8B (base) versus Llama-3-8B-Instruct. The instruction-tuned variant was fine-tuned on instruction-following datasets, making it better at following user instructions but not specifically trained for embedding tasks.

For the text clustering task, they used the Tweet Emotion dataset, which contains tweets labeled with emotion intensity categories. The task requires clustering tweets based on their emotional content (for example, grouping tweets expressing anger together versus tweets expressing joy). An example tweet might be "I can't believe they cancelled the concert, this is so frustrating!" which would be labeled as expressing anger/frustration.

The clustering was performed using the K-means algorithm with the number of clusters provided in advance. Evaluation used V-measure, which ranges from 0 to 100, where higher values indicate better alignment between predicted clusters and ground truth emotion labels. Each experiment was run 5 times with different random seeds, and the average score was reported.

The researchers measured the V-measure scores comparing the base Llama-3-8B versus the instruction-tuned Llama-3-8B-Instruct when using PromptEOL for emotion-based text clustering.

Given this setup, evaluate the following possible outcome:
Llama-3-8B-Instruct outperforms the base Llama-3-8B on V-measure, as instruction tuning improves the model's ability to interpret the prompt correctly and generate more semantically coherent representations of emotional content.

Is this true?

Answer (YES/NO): YES